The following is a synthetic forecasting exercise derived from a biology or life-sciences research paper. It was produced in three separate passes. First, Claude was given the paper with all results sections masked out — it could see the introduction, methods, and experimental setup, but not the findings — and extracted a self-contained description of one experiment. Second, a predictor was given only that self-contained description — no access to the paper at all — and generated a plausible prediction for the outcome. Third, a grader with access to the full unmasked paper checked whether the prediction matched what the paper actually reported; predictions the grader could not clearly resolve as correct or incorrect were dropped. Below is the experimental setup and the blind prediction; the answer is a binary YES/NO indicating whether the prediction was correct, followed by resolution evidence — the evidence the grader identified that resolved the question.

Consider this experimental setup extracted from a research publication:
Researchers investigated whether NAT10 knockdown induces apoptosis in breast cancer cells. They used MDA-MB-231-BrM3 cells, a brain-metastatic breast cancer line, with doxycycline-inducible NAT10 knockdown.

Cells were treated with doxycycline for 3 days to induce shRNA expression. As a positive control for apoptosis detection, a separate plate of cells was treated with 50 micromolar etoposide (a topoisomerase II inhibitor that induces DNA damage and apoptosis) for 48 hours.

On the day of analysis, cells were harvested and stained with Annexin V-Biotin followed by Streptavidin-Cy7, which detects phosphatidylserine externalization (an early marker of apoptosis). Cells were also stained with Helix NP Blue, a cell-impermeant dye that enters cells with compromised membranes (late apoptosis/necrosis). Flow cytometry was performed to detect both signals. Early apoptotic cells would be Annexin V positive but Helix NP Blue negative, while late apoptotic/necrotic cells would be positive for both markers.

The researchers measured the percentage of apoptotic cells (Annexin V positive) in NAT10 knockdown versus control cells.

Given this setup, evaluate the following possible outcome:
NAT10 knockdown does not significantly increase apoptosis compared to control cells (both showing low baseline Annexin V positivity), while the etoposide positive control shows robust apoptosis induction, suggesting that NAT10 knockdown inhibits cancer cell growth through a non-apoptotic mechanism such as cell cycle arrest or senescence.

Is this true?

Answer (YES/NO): YES